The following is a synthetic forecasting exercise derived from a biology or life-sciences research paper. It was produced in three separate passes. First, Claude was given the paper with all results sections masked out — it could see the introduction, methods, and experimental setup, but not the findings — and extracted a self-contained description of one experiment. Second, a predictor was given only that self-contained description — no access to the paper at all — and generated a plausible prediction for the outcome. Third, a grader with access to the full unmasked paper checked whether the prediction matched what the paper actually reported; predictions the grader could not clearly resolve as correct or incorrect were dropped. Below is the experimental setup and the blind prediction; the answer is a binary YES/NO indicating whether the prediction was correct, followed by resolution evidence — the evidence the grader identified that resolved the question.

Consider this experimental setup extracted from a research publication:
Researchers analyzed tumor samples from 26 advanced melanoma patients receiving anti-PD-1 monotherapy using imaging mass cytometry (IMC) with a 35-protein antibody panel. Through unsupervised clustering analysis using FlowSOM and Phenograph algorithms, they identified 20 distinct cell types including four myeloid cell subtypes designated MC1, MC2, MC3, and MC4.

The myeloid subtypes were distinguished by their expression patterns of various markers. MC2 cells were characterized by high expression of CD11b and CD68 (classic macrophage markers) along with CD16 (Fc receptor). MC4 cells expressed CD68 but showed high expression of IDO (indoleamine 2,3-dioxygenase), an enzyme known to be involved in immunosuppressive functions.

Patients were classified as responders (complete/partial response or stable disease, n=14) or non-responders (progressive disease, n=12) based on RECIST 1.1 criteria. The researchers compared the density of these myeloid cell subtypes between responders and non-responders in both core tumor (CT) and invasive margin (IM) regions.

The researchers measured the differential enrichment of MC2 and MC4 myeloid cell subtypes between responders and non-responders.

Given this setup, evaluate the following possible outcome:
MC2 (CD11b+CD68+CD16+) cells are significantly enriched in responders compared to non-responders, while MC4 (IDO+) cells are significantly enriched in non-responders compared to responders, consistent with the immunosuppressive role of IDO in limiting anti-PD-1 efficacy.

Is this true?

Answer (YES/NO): NO